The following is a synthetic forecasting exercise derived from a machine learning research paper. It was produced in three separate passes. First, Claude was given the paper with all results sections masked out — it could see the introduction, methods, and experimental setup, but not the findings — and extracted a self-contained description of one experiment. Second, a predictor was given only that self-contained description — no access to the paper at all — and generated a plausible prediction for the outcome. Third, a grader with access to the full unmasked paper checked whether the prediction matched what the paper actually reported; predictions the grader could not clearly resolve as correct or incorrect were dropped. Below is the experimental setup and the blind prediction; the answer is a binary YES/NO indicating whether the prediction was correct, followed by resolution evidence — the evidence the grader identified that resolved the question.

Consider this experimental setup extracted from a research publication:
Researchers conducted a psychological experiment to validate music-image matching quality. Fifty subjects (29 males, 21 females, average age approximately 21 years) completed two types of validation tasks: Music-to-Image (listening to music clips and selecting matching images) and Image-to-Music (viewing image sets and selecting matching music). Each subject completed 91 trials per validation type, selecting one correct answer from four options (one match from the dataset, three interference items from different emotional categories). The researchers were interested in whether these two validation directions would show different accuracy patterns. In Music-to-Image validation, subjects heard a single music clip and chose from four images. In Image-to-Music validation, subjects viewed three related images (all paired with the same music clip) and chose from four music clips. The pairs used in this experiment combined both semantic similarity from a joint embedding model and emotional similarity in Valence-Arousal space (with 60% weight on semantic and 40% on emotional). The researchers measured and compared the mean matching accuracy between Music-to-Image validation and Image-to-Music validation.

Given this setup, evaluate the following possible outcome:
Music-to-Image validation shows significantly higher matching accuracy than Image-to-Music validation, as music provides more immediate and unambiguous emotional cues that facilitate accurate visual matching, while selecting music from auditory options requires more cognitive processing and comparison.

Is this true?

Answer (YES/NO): NO